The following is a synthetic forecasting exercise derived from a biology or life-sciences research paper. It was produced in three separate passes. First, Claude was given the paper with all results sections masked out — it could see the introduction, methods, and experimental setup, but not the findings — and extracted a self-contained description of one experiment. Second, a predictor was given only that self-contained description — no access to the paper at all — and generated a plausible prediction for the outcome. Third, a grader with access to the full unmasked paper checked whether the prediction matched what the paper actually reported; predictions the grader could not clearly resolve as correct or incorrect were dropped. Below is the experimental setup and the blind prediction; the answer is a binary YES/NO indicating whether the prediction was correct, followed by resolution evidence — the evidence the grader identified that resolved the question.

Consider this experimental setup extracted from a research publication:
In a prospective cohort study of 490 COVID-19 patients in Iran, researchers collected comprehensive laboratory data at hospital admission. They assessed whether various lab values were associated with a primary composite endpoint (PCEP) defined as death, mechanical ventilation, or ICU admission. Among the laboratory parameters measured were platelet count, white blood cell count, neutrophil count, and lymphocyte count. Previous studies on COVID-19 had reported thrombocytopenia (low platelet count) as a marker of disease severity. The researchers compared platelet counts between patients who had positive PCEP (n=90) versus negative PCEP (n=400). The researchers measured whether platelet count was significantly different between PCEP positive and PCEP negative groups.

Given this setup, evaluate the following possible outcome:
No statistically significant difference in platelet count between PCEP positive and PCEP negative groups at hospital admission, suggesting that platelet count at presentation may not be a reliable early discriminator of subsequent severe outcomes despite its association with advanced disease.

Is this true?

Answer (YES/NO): YES